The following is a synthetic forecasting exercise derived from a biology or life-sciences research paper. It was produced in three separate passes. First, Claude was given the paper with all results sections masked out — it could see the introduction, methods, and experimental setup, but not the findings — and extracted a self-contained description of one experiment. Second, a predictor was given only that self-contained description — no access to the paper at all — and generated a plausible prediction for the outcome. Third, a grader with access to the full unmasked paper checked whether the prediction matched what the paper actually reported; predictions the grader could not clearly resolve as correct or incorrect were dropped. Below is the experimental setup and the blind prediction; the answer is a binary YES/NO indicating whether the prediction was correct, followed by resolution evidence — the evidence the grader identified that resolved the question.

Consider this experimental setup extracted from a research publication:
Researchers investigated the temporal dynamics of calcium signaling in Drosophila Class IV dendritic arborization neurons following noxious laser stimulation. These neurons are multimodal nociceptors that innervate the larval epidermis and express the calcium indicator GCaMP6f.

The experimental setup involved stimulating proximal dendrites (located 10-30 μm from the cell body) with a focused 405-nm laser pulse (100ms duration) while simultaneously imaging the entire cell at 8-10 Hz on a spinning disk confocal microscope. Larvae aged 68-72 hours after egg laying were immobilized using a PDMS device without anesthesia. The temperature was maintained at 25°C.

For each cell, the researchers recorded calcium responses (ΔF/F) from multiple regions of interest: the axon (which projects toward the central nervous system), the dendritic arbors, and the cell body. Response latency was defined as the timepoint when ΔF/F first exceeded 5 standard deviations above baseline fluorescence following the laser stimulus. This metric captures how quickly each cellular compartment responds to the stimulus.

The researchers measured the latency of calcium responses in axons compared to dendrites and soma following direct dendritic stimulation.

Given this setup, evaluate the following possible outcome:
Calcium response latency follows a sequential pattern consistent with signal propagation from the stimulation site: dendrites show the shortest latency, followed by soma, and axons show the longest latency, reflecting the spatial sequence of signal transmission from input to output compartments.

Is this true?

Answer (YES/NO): NO